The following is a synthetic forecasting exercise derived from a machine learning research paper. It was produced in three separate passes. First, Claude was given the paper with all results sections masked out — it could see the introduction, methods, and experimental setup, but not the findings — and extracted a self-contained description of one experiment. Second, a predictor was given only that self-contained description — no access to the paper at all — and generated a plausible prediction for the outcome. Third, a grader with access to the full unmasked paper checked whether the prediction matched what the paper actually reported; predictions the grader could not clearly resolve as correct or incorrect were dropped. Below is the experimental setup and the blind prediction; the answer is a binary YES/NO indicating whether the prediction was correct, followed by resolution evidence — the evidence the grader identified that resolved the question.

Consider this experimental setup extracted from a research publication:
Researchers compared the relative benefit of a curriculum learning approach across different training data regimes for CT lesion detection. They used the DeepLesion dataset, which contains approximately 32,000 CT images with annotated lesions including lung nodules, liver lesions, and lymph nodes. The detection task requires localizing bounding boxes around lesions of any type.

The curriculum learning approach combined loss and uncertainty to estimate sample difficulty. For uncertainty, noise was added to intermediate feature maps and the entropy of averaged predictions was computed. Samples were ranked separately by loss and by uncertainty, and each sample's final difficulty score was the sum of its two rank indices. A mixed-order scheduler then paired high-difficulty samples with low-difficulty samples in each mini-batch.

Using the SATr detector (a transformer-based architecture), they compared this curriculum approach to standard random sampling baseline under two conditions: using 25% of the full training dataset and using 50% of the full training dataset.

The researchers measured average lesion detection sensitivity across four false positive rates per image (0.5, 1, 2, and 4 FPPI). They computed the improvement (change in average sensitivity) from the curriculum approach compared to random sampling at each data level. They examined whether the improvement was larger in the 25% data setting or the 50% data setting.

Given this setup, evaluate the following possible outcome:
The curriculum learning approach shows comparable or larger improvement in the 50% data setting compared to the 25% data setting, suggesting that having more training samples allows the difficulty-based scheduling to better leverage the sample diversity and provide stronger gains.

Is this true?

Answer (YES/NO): NO